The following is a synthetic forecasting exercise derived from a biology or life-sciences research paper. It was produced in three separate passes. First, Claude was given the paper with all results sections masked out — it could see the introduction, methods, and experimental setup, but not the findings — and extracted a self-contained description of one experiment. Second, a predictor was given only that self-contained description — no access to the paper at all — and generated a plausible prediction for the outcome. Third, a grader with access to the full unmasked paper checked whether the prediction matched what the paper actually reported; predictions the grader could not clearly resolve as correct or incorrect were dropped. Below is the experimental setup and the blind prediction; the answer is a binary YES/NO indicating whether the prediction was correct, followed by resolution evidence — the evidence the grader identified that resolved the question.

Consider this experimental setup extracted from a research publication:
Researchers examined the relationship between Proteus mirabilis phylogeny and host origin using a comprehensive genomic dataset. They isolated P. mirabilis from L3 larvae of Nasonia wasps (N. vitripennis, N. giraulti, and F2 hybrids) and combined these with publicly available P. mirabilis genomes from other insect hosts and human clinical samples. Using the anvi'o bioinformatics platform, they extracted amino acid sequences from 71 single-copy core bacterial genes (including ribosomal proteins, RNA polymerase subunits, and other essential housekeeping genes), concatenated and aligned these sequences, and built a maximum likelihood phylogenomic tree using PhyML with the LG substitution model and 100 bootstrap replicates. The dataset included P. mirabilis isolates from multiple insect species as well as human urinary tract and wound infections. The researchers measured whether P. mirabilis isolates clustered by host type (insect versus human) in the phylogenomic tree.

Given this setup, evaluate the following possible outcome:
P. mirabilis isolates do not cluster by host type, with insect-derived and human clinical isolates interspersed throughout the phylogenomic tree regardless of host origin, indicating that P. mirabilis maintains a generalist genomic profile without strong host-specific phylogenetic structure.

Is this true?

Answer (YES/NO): NO